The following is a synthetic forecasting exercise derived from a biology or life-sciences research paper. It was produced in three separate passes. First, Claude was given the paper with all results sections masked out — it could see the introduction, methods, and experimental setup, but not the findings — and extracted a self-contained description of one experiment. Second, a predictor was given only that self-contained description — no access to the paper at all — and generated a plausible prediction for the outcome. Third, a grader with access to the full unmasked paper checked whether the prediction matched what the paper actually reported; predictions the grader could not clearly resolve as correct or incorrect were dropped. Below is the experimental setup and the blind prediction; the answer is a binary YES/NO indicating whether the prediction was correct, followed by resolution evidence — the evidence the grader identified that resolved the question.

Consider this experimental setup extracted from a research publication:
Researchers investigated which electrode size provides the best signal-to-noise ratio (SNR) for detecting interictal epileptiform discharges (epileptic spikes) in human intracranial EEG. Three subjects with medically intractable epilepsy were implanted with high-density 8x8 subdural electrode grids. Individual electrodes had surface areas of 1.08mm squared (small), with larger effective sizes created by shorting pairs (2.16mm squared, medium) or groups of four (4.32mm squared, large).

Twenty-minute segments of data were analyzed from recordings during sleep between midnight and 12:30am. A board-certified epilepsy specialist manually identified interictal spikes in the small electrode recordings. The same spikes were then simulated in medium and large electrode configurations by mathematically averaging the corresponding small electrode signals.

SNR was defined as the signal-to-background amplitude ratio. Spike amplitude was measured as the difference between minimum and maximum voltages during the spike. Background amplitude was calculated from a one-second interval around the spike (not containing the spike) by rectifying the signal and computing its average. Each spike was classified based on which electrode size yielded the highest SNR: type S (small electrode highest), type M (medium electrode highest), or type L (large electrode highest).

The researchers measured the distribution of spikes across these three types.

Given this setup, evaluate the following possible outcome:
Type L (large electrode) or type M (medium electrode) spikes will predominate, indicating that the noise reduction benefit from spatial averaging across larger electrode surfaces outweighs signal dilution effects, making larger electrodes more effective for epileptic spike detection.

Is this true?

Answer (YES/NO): NO